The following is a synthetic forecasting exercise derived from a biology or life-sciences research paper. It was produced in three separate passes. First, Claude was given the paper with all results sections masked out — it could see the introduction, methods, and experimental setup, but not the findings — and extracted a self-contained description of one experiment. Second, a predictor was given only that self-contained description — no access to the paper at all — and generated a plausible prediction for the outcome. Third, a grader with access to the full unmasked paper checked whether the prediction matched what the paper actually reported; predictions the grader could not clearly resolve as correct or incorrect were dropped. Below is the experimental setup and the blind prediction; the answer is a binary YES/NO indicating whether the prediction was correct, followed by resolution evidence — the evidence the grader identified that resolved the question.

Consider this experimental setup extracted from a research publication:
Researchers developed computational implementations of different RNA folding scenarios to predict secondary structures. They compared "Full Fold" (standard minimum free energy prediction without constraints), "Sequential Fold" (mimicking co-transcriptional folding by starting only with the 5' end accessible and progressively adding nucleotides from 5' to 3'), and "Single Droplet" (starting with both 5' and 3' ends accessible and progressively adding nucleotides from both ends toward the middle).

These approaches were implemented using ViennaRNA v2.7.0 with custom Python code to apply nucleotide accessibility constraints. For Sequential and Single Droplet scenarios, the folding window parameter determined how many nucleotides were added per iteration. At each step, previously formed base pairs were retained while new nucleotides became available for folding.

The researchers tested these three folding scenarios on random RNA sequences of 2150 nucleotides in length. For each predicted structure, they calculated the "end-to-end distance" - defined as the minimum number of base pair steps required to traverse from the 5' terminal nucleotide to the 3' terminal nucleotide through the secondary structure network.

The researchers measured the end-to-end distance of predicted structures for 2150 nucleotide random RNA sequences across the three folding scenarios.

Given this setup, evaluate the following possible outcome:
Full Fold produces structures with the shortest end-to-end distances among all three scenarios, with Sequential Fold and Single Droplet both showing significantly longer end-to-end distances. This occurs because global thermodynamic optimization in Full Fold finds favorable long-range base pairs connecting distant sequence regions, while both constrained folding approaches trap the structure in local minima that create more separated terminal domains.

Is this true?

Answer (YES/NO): NO